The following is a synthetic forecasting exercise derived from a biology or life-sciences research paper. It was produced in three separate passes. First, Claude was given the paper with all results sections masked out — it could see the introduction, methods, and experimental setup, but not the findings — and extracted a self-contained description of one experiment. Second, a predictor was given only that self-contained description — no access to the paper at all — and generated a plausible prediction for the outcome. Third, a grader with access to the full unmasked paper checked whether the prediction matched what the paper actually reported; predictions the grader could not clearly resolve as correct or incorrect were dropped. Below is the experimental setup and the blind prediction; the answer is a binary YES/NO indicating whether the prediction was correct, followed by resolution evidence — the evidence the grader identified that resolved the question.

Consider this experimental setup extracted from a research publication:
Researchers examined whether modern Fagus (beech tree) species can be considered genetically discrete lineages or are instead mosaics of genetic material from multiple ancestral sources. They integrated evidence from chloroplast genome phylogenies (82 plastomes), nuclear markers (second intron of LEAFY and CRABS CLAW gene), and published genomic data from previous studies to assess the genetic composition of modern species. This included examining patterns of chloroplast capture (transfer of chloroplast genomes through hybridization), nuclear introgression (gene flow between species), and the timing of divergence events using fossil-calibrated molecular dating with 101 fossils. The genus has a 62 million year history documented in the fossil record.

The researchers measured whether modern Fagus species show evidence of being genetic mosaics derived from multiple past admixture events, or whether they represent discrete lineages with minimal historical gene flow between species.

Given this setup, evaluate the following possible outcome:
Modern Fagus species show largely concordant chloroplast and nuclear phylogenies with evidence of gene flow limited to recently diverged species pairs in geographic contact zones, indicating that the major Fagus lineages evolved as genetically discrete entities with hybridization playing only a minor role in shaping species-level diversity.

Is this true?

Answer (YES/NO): NO